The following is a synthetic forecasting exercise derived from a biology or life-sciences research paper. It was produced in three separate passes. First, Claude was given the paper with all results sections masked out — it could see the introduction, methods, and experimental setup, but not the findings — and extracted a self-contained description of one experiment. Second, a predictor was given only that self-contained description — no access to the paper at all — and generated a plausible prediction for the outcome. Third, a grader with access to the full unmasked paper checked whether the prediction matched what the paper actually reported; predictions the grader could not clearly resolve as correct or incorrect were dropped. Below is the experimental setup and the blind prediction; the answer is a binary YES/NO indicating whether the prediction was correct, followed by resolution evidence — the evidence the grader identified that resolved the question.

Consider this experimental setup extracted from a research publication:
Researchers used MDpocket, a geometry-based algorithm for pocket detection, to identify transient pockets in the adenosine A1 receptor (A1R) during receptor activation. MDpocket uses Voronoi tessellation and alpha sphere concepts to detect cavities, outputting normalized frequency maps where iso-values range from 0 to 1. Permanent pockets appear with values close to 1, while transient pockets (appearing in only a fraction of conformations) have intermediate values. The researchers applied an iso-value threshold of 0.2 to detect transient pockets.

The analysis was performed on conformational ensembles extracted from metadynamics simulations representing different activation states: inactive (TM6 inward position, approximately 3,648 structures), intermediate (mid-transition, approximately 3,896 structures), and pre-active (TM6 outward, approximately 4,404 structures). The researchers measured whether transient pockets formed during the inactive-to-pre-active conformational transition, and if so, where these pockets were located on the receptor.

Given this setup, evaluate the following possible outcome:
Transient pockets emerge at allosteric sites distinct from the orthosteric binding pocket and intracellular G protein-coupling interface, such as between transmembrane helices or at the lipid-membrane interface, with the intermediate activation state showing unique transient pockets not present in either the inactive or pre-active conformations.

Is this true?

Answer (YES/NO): NO